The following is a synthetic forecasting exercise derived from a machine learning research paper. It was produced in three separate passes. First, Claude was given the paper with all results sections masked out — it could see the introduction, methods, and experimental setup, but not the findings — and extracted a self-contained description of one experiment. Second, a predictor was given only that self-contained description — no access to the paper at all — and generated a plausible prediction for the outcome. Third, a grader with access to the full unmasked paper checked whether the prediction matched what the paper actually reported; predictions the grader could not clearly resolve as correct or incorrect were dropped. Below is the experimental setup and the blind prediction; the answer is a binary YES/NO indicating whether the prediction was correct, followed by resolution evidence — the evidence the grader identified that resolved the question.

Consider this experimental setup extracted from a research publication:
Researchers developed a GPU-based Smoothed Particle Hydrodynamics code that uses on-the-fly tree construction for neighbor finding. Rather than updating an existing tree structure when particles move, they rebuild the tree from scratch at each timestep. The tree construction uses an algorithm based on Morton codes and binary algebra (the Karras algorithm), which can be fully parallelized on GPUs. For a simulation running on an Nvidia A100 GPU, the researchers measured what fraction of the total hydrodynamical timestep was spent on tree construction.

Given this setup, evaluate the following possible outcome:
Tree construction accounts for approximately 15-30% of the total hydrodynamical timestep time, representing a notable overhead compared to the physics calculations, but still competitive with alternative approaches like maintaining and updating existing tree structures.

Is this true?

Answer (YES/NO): NO